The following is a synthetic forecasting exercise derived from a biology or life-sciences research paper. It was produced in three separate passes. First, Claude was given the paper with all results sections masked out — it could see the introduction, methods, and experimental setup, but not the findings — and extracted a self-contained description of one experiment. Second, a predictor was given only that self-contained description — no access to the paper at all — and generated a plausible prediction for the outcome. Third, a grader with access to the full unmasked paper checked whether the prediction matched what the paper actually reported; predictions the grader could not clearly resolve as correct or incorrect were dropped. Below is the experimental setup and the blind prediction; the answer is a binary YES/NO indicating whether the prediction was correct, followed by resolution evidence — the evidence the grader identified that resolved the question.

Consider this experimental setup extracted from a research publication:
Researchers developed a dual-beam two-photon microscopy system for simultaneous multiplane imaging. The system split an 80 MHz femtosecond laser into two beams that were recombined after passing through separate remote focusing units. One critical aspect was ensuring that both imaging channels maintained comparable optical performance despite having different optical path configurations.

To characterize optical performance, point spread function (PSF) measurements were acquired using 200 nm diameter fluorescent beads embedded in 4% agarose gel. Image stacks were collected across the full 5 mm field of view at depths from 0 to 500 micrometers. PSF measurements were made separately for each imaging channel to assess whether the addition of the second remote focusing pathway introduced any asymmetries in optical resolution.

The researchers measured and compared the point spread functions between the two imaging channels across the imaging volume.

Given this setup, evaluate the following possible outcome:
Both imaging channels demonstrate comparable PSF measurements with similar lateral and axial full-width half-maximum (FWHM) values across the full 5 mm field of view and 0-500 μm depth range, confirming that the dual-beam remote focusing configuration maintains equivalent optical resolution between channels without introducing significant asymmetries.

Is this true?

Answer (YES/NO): YES